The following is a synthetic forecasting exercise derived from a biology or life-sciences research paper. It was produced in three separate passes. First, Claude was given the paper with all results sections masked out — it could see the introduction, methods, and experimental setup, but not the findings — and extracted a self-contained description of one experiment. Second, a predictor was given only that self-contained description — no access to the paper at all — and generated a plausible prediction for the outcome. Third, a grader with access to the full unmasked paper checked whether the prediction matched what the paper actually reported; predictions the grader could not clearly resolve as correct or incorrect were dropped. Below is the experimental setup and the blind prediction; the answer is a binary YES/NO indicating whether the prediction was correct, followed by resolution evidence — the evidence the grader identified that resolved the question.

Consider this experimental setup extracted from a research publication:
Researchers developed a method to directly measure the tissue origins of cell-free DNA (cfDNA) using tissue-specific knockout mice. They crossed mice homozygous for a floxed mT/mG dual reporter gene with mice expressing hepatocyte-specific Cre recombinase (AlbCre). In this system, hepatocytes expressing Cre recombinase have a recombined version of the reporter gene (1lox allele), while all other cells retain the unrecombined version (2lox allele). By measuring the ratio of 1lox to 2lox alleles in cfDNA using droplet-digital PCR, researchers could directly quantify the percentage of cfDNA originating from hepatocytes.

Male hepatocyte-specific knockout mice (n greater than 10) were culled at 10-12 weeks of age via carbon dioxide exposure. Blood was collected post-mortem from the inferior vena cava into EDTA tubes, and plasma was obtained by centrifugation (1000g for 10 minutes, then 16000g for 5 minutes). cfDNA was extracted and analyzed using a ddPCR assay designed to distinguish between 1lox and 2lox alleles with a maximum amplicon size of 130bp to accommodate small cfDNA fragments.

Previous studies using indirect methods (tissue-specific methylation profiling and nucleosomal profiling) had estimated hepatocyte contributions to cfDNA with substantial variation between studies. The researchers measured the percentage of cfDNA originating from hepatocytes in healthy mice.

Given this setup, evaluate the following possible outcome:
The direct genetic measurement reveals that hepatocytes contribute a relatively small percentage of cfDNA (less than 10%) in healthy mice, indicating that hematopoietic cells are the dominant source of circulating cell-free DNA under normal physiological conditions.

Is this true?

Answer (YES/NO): YES